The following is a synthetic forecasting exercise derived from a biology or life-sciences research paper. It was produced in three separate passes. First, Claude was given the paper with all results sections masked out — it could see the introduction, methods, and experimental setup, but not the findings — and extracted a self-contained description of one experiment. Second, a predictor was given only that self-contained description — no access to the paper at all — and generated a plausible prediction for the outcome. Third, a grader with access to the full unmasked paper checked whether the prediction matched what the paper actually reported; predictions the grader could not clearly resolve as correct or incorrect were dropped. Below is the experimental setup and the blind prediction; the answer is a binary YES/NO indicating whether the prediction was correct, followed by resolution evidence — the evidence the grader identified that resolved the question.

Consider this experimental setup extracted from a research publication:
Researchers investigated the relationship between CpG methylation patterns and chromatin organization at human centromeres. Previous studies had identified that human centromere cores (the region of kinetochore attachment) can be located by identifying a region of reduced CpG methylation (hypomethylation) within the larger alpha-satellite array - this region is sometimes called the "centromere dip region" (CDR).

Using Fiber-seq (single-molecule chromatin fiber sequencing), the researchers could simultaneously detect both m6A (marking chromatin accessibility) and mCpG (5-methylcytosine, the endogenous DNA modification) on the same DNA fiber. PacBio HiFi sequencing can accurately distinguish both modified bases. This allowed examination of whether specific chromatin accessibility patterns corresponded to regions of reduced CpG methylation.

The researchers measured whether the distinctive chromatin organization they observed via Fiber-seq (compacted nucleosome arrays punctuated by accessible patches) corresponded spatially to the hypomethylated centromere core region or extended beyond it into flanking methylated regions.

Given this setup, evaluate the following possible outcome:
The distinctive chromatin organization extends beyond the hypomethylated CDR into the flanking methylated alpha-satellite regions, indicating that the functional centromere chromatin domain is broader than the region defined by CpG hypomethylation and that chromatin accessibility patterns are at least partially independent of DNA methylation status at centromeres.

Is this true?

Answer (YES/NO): NO